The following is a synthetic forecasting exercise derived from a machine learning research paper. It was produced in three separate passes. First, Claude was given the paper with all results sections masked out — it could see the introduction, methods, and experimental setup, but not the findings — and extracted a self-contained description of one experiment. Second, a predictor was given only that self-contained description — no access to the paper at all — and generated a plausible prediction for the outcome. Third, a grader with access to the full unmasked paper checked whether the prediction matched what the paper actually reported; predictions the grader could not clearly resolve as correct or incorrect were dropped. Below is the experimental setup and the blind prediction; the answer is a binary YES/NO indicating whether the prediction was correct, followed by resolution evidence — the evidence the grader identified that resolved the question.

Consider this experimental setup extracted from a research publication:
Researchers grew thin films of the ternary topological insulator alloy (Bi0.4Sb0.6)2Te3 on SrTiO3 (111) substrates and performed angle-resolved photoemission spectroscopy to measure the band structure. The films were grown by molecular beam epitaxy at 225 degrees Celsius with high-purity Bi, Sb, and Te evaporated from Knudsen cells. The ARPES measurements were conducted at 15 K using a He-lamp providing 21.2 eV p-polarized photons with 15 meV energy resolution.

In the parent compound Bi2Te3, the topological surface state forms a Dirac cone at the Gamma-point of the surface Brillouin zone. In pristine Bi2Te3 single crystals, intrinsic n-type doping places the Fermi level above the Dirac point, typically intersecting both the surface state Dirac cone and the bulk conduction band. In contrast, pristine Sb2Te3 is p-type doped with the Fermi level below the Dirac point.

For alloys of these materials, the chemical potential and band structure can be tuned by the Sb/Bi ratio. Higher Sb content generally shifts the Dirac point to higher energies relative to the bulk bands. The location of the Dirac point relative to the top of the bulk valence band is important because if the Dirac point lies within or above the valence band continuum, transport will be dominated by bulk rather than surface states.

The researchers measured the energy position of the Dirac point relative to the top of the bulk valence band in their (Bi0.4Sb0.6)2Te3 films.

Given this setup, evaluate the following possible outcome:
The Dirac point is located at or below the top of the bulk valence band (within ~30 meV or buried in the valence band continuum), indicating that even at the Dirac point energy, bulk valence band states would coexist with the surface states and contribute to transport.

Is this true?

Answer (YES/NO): NO